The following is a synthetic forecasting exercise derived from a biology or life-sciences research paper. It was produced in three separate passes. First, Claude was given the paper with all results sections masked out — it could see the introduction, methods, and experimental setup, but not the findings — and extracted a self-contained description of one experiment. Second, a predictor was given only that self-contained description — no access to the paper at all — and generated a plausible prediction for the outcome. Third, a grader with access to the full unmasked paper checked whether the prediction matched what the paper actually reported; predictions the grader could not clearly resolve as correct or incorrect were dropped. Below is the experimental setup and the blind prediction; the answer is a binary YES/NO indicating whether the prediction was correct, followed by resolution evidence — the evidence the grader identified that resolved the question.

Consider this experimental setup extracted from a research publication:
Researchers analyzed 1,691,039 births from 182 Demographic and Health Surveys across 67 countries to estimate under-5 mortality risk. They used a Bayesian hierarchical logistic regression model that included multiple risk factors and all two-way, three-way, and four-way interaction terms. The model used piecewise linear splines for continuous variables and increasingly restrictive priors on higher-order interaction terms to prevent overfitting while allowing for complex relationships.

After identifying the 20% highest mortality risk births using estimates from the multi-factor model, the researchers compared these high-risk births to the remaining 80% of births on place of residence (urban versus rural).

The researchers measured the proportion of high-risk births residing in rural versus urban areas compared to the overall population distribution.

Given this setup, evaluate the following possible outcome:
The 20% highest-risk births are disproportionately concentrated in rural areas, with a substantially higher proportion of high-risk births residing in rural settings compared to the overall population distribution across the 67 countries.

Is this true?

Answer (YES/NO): YES